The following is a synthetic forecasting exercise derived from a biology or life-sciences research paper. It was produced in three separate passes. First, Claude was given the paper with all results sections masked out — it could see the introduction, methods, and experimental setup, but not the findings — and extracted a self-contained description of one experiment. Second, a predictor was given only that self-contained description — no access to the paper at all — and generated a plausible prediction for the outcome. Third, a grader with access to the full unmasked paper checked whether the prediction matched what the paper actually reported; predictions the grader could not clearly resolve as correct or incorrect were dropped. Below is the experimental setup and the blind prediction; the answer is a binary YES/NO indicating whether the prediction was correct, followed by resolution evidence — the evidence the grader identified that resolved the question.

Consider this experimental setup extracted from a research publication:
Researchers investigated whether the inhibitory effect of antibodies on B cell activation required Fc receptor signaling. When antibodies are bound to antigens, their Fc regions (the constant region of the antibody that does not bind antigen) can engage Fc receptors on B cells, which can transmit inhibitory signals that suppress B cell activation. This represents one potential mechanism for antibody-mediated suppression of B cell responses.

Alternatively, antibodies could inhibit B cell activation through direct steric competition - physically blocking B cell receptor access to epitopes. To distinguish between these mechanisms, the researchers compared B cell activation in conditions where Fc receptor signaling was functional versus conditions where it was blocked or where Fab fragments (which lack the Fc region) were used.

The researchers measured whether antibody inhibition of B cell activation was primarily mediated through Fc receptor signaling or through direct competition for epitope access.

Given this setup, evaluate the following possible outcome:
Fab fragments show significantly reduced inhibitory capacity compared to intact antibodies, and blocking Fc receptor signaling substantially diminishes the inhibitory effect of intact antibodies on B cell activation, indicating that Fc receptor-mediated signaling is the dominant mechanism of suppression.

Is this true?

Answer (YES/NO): NO